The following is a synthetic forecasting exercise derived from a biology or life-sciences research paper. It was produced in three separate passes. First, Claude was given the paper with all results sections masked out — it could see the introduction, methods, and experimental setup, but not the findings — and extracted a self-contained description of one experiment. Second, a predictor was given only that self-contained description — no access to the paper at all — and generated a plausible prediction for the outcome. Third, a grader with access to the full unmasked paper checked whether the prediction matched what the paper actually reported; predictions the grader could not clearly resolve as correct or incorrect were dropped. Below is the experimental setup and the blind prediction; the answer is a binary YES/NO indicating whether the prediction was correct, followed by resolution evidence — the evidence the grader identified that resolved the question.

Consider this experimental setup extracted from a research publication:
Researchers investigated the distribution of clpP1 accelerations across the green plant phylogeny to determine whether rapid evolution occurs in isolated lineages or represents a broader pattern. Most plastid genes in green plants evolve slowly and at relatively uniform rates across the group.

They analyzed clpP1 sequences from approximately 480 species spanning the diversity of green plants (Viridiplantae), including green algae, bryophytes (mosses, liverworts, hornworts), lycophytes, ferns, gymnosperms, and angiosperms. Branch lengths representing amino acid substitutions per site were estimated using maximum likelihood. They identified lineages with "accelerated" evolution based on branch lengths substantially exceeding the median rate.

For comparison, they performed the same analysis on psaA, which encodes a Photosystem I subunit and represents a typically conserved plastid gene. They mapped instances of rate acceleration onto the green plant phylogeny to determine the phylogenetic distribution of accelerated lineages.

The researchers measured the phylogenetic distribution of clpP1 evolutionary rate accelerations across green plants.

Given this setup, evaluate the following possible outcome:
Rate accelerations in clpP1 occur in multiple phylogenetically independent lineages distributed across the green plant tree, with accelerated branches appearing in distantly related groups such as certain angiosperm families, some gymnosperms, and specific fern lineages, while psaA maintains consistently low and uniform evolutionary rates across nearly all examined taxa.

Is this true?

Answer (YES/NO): NO